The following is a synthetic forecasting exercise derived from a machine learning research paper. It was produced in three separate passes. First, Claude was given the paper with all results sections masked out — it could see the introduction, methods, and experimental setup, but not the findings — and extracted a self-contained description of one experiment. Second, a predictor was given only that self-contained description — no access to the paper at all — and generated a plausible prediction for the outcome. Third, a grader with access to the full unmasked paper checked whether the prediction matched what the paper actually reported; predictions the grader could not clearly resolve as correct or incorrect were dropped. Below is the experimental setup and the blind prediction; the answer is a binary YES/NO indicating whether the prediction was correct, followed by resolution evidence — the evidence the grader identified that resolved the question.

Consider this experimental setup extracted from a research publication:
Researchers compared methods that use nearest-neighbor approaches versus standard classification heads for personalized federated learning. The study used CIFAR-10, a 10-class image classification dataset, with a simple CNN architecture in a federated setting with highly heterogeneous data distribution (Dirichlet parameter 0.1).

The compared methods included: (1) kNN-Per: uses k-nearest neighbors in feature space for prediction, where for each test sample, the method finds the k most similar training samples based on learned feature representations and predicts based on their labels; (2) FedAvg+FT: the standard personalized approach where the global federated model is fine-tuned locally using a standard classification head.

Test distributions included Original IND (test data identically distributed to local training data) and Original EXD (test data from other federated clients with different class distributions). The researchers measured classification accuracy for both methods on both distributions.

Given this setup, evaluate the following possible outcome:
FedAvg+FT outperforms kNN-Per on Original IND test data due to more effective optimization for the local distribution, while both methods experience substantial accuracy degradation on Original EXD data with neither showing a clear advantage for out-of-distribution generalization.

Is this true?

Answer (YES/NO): NO